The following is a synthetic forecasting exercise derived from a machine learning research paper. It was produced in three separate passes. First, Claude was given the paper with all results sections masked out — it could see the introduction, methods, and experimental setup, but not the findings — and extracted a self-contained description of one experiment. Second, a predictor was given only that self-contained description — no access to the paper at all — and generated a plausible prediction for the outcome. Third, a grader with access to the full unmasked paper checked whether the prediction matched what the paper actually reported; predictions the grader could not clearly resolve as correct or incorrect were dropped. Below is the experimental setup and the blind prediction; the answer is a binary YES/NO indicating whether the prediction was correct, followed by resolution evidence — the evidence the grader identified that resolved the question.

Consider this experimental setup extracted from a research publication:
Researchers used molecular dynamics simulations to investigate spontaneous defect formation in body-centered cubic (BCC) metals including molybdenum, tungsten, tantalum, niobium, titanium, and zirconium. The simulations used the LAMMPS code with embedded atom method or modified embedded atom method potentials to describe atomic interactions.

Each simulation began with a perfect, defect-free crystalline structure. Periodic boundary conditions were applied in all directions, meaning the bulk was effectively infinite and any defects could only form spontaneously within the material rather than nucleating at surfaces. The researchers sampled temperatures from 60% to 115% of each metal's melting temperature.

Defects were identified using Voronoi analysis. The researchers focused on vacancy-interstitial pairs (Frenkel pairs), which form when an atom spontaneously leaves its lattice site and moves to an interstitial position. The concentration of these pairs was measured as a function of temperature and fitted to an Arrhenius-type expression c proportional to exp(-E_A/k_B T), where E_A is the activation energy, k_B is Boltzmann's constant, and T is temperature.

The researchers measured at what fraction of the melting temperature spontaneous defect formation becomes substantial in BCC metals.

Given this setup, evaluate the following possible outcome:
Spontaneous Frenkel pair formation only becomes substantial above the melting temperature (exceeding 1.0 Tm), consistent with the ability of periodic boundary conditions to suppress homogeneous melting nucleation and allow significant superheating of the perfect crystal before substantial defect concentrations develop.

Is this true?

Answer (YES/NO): NO